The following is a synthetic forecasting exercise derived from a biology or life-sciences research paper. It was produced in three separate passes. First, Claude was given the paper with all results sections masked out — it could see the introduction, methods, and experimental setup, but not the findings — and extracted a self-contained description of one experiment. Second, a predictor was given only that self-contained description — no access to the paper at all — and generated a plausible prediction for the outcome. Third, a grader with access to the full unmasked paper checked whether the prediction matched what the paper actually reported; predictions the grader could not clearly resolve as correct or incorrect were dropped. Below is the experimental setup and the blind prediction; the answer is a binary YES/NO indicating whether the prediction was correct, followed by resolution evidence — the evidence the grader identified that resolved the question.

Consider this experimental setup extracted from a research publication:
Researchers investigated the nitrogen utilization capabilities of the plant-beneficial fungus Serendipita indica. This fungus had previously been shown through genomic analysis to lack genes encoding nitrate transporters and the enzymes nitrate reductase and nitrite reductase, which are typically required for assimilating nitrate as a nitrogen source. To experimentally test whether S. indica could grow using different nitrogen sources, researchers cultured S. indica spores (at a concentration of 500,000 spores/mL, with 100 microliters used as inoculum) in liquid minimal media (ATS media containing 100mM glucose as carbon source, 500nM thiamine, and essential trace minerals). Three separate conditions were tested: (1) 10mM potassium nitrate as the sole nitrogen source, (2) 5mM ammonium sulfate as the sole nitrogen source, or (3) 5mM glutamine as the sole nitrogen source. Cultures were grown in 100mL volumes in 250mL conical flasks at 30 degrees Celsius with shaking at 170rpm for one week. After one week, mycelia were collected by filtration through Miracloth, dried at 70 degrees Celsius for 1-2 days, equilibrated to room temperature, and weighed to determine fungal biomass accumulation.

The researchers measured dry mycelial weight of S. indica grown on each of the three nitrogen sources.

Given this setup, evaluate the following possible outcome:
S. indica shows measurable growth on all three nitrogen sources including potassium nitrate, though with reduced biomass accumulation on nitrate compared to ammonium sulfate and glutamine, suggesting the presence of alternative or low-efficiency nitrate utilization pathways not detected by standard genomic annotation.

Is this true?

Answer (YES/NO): NO